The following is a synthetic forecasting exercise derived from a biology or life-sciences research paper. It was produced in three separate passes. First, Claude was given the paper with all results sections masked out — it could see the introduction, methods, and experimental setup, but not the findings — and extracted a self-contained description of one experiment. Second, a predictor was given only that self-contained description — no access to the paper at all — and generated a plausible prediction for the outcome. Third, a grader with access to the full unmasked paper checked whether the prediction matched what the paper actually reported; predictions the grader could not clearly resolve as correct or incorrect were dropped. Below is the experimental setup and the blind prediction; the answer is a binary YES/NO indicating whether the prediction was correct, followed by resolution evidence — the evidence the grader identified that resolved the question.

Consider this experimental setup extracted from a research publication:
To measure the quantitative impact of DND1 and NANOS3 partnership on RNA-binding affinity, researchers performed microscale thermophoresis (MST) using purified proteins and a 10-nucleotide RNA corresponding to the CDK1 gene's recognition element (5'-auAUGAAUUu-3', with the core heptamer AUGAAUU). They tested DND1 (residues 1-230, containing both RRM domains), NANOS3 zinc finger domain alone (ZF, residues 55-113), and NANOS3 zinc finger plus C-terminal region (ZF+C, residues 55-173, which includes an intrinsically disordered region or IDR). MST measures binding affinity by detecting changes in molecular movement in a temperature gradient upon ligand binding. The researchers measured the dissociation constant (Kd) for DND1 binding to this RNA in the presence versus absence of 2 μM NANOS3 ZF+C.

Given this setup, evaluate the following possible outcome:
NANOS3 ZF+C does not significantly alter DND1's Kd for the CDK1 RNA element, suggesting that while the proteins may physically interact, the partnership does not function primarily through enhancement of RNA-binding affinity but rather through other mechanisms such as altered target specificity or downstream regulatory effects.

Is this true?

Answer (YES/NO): NO